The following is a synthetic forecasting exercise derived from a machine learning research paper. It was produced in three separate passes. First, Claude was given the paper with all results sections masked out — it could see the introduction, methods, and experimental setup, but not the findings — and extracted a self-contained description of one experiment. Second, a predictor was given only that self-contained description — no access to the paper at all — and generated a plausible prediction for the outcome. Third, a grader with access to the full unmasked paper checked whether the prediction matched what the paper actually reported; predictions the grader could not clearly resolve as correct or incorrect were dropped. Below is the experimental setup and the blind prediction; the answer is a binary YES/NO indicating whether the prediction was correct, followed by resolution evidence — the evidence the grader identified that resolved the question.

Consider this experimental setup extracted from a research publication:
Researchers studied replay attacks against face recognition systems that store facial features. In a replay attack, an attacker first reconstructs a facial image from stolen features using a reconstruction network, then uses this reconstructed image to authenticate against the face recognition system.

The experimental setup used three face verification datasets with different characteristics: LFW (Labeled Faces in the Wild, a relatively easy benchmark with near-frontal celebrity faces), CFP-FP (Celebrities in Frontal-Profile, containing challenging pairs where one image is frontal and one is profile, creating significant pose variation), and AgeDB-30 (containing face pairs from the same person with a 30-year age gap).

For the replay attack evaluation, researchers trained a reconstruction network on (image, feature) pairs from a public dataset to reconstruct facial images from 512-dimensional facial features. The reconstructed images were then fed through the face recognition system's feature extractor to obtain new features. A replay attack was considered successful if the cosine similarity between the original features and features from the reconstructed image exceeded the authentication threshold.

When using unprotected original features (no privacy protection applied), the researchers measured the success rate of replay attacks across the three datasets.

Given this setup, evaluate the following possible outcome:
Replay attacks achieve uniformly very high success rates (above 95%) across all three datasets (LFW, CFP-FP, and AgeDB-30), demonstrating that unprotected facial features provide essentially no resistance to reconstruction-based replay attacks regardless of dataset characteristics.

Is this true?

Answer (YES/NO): NO